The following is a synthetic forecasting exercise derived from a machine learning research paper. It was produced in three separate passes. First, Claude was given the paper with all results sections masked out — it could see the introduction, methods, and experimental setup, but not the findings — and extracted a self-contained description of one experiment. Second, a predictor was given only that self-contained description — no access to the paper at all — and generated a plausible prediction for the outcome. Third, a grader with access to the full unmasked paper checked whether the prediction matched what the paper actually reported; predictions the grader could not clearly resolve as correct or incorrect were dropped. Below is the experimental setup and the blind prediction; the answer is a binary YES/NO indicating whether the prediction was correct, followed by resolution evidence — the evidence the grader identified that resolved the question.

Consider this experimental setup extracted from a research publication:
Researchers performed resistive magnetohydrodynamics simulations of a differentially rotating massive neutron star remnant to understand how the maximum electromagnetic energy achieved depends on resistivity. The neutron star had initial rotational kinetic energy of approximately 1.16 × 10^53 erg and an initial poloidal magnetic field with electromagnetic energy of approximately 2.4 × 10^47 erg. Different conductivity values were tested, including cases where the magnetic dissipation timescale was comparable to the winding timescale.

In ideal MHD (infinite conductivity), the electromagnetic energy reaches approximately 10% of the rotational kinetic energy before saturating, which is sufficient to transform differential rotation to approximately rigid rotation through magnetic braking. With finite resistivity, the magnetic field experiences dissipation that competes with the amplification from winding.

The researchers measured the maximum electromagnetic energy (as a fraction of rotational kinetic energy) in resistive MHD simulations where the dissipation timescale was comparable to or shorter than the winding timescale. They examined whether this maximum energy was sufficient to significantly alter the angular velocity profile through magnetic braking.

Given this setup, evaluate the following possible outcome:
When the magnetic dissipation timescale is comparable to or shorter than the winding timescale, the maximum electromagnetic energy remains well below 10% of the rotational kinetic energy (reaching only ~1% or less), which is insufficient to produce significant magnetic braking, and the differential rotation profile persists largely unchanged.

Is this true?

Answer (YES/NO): NO